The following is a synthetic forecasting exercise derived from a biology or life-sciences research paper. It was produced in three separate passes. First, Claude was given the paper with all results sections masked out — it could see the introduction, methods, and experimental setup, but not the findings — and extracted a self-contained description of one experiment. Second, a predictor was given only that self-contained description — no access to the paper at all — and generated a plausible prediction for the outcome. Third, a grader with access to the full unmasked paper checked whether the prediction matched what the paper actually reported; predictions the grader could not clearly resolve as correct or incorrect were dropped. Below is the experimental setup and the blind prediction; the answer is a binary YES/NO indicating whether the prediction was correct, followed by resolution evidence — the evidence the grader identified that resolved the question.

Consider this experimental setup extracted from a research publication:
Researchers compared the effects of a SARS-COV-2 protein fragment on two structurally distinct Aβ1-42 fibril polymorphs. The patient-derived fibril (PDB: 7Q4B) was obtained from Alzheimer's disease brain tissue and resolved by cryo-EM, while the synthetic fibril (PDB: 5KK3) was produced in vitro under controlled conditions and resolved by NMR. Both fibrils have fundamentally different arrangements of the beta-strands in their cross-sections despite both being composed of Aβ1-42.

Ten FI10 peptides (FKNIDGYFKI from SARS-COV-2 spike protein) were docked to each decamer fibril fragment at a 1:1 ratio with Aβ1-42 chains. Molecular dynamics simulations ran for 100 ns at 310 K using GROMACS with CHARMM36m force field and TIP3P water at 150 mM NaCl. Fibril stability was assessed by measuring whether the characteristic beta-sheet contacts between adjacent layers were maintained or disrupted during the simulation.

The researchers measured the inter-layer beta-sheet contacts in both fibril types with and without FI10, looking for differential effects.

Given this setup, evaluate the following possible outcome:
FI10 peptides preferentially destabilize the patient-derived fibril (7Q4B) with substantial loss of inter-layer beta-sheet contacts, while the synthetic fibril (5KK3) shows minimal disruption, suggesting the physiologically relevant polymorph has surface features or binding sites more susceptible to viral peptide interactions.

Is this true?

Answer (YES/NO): NO